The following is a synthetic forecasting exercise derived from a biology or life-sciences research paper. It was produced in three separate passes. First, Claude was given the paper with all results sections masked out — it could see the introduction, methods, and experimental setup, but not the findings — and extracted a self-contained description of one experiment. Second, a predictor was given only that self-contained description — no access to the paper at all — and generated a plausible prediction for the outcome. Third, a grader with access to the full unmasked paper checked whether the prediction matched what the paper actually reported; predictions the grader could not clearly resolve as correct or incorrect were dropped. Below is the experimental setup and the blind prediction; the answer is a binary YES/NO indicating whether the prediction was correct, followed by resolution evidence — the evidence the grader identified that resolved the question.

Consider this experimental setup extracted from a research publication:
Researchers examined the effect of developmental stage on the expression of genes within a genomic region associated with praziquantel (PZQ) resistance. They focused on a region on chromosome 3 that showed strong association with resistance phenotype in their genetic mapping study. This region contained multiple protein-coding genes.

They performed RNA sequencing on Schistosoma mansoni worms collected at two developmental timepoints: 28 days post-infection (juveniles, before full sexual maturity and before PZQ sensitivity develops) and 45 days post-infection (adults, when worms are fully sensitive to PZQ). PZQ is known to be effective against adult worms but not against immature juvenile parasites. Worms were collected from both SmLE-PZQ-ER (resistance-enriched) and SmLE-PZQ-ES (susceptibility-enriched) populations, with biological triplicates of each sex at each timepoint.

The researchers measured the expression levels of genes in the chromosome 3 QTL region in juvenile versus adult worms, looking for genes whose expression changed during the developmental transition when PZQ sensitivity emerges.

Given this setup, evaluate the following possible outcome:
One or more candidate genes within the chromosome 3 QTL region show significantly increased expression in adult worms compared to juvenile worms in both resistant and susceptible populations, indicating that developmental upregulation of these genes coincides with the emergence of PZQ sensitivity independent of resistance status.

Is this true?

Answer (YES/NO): NO